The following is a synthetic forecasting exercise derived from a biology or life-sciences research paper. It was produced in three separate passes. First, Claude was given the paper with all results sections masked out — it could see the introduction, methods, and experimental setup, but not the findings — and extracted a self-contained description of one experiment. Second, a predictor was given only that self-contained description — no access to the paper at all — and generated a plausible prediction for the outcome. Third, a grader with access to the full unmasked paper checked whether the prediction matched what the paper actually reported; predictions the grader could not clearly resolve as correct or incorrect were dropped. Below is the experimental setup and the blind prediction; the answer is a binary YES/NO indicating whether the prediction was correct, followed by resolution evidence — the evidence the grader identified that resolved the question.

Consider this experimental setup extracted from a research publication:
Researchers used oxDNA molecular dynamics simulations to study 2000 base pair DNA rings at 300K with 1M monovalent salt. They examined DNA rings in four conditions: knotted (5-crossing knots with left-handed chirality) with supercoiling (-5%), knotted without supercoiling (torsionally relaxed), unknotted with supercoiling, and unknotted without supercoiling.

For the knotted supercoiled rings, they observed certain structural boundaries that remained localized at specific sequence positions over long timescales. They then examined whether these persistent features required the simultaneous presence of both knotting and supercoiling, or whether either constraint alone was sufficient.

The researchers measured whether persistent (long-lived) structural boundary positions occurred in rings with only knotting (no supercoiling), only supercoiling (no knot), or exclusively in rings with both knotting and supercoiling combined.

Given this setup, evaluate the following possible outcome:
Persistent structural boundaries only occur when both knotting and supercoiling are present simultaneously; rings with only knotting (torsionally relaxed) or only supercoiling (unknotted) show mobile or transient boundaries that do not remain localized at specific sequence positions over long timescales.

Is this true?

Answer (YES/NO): YES